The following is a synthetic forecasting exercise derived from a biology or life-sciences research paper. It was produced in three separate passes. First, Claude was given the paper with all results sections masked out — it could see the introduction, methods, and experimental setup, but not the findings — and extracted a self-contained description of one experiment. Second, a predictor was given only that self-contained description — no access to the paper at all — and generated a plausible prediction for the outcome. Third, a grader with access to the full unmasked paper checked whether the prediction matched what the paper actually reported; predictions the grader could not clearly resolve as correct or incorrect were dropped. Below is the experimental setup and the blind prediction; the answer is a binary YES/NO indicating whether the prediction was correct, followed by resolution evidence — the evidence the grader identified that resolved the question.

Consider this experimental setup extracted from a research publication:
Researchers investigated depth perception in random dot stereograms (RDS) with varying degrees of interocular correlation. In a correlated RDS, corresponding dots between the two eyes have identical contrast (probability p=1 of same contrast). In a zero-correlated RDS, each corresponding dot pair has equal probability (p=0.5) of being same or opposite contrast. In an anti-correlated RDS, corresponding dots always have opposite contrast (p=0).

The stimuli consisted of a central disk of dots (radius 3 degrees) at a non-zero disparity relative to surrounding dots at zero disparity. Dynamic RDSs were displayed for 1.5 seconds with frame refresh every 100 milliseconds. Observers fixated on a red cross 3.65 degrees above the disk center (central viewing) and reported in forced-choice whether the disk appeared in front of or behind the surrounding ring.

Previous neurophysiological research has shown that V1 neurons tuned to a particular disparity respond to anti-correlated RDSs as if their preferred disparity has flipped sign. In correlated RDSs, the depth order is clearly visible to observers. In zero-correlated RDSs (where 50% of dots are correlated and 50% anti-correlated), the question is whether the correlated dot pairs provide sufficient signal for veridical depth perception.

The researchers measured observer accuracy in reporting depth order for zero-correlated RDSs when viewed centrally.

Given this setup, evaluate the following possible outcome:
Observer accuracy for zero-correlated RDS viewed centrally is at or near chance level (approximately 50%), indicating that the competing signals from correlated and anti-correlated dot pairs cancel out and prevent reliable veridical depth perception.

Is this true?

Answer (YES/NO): NO